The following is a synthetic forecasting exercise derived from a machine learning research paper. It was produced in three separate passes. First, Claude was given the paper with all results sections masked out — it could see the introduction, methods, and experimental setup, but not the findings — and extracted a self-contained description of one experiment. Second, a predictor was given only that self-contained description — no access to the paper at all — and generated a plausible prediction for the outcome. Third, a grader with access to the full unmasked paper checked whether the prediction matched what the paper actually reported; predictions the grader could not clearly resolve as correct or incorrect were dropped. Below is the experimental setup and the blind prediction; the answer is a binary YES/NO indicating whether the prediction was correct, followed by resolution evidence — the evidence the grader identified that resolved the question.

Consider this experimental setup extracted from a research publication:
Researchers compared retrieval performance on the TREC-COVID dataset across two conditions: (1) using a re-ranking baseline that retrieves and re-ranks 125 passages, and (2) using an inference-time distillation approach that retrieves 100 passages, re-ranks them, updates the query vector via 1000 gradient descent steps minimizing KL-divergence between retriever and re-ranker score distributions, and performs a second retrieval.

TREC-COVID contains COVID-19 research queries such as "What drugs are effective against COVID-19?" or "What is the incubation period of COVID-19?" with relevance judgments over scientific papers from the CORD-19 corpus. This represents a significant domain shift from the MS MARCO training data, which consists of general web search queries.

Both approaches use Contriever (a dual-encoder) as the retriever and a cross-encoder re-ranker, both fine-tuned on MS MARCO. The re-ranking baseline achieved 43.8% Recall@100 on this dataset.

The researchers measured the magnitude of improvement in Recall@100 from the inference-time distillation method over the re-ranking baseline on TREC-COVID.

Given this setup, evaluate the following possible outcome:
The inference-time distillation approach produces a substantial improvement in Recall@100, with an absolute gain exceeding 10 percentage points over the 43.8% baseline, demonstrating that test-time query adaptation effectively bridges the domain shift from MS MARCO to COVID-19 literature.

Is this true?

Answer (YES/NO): NO